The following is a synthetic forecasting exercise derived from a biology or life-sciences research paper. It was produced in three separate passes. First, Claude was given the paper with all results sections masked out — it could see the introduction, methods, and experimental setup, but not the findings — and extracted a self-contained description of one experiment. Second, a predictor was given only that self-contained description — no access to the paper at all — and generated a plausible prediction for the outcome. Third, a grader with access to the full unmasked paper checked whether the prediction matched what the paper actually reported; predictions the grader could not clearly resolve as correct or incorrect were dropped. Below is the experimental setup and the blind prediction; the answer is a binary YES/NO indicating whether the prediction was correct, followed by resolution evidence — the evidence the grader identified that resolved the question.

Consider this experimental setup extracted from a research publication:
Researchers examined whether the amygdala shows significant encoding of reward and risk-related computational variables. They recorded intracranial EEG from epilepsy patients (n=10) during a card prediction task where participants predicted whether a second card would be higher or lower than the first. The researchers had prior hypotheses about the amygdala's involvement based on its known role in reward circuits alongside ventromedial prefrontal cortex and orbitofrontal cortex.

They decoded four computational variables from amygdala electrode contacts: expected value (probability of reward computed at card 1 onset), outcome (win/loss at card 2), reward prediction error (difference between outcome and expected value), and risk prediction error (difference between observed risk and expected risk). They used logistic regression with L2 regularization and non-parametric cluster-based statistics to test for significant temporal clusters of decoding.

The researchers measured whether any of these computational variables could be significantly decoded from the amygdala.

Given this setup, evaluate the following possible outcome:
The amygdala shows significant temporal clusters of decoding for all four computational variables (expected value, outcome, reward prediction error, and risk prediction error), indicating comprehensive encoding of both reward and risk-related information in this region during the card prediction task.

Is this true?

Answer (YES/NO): NO